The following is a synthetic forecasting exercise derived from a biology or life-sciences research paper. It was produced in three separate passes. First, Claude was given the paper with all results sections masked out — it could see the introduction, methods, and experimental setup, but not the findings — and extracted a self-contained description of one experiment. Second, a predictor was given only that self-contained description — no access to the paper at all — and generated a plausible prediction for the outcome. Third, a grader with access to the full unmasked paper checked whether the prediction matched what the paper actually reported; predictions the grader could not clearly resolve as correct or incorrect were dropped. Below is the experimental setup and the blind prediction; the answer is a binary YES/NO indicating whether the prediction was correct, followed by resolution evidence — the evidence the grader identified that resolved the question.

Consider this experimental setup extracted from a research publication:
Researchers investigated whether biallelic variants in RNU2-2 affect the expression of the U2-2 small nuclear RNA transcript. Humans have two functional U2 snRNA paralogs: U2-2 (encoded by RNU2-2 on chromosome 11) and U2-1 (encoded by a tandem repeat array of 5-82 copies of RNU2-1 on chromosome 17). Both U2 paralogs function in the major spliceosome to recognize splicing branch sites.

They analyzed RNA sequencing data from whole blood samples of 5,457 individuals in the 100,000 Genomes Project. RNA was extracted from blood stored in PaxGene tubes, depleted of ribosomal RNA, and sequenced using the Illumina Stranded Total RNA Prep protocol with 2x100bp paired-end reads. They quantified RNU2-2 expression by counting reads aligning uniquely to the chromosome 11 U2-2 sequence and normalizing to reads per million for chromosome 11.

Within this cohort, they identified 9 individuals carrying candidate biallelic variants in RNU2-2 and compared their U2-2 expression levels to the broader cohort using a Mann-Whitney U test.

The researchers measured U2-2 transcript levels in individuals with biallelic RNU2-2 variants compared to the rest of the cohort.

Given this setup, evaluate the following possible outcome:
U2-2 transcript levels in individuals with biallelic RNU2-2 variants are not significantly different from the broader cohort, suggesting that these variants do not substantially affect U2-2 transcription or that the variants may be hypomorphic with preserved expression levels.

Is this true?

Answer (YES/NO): NO